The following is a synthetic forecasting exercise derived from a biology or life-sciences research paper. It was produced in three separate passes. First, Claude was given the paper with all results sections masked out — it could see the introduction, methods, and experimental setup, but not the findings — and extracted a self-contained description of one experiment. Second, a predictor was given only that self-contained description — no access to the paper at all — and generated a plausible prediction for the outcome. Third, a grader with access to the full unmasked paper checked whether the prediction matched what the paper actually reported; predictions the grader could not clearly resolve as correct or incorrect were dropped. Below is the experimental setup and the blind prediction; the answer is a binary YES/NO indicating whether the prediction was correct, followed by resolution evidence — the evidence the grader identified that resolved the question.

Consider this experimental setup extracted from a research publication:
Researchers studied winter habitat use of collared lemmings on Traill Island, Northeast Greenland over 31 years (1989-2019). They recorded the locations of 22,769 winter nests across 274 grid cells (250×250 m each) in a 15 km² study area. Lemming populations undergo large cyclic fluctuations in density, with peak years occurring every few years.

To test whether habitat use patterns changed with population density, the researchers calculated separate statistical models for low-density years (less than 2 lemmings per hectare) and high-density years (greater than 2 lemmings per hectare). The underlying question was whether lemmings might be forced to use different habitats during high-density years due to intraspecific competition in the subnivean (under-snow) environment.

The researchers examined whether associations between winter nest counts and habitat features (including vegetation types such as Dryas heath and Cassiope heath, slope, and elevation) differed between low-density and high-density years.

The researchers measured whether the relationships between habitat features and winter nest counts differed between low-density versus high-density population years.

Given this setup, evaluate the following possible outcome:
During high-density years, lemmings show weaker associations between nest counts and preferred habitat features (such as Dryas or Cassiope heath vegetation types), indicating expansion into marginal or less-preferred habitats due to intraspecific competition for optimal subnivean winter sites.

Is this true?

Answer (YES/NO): NO